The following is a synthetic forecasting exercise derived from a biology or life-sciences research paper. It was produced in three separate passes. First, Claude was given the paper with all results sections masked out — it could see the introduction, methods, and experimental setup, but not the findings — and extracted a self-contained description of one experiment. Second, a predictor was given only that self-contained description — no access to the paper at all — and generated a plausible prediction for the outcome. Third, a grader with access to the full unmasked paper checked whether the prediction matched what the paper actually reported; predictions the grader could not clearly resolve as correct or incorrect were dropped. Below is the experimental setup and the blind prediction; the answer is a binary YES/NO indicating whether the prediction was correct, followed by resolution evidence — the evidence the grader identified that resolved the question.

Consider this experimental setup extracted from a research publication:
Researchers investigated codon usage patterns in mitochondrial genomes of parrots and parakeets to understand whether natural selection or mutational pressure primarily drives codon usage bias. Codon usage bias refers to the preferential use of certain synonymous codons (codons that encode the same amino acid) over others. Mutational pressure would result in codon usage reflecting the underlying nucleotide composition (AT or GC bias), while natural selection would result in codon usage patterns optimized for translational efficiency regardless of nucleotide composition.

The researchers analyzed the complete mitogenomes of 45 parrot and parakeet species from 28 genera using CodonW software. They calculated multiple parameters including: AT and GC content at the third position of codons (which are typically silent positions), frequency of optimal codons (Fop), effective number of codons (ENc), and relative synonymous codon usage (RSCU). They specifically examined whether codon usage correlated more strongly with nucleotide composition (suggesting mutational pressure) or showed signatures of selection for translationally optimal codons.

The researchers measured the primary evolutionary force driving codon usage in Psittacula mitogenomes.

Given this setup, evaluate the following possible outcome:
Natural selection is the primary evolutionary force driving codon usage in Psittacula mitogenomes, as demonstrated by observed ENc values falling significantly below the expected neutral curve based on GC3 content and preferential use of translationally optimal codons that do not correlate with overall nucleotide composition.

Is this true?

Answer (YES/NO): YES